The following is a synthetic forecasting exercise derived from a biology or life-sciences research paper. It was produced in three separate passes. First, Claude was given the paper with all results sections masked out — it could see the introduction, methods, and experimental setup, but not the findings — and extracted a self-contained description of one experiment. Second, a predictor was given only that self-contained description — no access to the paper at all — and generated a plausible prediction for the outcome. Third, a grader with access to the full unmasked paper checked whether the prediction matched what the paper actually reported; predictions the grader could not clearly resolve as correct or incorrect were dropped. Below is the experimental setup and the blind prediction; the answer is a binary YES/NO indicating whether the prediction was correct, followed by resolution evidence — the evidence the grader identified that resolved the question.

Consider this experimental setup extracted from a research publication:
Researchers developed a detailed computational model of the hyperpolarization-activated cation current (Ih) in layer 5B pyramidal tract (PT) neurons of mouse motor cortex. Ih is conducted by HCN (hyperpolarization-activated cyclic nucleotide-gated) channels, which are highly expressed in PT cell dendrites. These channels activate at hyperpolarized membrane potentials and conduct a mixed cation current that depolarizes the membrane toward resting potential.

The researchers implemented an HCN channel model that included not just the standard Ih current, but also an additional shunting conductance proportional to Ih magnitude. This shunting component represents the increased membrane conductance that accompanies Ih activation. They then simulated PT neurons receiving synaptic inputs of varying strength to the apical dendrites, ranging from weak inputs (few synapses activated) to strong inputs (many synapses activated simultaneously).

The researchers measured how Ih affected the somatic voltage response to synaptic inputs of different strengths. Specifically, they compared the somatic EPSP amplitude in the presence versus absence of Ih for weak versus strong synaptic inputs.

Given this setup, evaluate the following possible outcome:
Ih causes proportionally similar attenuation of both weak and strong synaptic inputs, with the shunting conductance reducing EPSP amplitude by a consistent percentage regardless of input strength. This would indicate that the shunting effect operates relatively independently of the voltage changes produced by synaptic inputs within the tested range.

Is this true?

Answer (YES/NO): NO